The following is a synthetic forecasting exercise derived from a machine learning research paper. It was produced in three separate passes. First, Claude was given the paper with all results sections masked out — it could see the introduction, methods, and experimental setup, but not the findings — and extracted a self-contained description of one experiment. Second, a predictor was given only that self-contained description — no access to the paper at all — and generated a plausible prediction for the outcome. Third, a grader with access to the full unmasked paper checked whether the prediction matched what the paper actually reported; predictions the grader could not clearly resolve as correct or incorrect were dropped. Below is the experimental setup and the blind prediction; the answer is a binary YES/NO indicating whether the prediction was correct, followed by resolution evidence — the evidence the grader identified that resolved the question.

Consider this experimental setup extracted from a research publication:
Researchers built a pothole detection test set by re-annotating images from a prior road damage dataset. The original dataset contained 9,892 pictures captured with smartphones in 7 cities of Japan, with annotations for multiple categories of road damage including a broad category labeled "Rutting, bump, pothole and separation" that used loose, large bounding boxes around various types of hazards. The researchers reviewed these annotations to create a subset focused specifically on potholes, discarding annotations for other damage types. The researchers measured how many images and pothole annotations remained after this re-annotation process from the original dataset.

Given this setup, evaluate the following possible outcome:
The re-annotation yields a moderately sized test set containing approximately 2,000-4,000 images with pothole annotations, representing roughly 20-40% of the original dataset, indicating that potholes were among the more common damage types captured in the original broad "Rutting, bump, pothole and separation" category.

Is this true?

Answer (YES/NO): NO